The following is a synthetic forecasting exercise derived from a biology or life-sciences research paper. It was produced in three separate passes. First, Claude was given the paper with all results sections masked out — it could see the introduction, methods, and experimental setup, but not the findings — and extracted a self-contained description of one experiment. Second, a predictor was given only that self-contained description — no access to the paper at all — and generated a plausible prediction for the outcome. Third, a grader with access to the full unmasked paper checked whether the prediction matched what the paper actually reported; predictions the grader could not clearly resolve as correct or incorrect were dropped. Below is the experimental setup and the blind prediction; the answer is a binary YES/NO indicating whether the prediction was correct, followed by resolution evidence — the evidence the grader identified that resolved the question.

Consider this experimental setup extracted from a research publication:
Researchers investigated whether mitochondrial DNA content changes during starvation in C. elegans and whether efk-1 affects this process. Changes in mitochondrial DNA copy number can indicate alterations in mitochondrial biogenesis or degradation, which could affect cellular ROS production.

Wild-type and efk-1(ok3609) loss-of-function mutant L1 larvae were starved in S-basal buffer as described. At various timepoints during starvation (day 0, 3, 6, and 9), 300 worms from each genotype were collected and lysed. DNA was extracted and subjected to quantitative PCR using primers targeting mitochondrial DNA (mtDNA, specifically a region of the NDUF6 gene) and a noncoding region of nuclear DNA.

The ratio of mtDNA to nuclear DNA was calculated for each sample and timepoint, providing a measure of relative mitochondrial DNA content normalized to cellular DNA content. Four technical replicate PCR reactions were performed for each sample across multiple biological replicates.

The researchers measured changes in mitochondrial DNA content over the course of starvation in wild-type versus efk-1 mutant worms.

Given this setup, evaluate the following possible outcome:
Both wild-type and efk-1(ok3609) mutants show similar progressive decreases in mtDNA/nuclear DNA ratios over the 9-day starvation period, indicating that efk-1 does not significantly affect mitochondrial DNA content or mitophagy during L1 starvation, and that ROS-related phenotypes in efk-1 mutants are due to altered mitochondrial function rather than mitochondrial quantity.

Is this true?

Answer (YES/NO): YES